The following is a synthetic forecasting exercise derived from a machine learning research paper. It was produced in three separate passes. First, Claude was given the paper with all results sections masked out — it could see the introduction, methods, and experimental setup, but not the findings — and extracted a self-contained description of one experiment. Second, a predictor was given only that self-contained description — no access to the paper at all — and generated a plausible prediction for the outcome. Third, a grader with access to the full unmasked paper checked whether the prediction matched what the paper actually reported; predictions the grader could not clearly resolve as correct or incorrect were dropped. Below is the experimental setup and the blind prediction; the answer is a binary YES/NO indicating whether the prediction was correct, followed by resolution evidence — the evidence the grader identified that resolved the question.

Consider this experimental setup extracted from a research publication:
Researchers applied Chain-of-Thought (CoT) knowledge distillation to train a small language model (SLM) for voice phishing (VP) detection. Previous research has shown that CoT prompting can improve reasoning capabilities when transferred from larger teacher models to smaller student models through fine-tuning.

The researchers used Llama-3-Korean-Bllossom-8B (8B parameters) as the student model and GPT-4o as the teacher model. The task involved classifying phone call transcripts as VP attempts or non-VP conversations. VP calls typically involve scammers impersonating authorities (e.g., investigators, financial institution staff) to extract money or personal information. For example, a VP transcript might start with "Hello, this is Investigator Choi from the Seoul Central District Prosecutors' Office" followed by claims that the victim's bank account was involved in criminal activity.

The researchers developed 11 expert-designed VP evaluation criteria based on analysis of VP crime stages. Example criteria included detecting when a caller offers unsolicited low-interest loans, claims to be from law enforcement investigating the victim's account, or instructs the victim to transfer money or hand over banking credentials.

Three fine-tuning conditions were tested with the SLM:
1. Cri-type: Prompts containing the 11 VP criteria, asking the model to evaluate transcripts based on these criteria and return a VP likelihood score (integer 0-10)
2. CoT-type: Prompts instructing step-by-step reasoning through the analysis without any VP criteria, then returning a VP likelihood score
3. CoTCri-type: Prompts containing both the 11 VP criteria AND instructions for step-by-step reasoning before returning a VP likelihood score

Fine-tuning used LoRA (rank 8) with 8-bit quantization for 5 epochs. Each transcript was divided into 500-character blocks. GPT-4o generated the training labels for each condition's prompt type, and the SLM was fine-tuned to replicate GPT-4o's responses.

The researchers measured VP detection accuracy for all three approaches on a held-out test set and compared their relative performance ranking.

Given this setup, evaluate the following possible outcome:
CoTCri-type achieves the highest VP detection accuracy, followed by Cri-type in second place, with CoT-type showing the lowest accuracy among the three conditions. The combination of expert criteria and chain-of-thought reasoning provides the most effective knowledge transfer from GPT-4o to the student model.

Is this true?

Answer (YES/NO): NO